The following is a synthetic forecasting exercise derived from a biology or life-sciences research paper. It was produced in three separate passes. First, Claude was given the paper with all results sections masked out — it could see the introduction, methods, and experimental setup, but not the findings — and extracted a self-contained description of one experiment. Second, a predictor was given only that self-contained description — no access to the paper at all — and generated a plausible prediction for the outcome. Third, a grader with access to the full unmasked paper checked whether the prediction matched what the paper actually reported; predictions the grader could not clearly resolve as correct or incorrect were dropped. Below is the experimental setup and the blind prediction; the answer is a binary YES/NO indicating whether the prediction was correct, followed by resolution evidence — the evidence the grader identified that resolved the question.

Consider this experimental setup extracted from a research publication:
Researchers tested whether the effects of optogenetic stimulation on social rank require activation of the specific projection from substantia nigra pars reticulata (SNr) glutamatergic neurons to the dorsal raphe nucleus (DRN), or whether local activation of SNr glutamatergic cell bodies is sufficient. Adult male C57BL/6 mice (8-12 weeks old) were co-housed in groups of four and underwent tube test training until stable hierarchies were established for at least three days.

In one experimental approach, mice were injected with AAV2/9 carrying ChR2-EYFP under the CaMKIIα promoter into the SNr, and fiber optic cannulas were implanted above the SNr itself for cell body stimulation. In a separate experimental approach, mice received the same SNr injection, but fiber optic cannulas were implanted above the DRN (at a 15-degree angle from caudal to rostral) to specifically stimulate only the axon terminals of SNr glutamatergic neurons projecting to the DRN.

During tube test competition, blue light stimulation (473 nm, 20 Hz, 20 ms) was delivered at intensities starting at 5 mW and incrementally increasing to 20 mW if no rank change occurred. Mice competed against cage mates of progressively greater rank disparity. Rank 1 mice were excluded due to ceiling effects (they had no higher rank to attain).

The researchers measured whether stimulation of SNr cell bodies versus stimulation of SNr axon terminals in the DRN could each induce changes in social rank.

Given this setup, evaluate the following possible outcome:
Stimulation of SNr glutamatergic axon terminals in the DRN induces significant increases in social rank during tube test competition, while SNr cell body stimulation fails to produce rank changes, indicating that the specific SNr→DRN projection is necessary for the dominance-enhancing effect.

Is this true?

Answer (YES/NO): NO